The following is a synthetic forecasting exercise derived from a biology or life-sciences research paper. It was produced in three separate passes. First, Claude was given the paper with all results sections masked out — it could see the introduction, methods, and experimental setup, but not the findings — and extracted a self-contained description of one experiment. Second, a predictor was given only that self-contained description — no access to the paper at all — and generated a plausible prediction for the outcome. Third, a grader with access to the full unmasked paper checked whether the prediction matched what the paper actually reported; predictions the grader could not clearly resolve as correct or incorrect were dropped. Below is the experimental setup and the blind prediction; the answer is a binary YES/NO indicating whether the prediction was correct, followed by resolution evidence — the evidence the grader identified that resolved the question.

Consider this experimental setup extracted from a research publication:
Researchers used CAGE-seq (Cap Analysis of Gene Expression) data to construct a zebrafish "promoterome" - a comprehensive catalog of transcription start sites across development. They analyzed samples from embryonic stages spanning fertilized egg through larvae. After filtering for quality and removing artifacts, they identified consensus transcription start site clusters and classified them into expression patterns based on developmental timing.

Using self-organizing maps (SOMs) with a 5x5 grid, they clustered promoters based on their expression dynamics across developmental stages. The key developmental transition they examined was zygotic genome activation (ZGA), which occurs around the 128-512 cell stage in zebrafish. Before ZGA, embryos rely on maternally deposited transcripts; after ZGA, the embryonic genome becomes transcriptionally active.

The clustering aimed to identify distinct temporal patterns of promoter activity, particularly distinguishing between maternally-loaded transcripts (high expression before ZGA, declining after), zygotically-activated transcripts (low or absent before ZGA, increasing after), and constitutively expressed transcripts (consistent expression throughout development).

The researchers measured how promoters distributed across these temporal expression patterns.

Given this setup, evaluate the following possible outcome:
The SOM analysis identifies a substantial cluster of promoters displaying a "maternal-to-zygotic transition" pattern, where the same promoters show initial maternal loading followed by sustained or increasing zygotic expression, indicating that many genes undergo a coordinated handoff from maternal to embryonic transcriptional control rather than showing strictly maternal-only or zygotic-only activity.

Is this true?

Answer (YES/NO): NO